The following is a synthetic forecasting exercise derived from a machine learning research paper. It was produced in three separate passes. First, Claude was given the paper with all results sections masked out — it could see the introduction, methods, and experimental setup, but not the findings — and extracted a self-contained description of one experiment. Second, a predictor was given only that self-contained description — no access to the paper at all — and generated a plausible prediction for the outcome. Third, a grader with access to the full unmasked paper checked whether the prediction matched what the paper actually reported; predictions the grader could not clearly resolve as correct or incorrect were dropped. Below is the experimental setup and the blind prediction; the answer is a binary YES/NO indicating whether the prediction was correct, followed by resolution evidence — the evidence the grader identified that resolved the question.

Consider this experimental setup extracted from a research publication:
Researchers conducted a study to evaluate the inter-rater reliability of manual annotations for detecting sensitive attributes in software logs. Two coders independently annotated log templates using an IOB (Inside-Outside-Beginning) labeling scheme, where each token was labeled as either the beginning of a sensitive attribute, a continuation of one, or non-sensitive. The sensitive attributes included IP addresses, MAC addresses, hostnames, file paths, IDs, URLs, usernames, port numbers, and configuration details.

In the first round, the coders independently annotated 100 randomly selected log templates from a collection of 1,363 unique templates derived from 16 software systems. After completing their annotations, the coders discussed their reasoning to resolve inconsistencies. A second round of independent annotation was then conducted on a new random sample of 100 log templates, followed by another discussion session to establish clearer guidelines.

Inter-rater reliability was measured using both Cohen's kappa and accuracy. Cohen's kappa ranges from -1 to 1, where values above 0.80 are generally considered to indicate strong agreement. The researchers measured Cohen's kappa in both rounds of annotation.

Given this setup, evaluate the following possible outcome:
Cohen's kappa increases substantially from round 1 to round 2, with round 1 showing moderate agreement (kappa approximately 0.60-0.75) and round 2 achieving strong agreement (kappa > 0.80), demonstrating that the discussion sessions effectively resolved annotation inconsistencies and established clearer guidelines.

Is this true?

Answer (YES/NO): NO